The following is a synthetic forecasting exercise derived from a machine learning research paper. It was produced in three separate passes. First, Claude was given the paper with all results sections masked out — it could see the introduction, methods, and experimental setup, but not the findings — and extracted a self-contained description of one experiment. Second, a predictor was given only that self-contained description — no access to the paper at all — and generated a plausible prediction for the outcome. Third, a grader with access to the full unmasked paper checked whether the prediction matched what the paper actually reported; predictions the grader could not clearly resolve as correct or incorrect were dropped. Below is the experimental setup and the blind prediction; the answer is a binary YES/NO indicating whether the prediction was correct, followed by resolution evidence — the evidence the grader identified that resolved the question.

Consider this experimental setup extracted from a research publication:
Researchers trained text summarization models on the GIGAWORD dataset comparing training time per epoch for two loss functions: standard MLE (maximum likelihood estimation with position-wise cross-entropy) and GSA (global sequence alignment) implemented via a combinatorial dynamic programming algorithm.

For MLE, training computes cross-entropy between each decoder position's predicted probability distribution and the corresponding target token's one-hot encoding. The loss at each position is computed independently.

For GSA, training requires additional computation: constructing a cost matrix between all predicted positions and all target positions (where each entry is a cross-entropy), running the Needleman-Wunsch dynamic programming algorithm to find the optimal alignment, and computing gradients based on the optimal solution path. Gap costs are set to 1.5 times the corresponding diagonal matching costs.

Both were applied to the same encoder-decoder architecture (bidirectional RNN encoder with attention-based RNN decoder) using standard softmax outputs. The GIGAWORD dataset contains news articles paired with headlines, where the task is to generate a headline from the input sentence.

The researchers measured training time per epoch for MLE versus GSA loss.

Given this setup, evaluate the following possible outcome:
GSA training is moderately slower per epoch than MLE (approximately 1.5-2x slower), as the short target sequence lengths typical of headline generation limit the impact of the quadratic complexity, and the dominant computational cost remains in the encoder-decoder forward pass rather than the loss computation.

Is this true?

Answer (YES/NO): NO